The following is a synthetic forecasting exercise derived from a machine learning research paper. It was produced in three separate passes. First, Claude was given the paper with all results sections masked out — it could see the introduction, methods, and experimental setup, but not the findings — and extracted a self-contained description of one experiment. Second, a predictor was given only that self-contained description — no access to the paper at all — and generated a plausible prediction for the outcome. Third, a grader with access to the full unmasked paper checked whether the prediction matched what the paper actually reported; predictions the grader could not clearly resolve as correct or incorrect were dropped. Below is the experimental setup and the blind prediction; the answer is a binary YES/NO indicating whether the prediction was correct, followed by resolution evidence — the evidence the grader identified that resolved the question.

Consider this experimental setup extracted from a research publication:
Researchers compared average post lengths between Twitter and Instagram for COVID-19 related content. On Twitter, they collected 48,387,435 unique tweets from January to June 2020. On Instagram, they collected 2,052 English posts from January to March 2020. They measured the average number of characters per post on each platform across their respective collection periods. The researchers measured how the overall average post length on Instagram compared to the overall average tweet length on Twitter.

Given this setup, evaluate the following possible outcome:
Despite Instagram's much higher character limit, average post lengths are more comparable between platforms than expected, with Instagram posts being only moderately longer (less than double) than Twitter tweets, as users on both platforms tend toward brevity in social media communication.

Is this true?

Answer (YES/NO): NO